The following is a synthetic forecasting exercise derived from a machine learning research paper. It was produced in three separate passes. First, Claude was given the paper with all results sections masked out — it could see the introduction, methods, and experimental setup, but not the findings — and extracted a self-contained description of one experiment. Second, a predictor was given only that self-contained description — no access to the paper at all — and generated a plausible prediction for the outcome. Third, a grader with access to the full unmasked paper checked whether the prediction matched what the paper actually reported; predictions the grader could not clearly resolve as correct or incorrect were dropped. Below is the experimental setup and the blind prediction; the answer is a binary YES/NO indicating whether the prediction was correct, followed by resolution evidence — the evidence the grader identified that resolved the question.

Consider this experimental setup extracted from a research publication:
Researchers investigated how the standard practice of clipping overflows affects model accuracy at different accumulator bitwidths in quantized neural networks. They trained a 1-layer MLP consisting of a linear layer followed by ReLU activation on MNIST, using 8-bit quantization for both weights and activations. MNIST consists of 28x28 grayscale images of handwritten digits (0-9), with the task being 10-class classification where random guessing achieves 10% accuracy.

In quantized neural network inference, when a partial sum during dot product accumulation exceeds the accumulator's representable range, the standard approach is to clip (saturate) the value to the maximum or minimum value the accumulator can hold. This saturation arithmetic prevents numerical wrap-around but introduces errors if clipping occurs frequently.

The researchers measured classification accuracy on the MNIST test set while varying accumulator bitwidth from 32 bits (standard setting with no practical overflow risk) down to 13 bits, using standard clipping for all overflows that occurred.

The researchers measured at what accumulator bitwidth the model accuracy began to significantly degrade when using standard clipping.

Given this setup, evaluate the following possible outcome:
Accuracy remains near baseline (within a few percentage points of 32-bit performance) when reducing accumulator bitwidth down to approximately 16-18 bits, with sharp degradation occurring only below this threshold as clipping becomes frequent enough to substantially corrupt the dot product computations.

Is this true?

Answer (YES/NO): YES